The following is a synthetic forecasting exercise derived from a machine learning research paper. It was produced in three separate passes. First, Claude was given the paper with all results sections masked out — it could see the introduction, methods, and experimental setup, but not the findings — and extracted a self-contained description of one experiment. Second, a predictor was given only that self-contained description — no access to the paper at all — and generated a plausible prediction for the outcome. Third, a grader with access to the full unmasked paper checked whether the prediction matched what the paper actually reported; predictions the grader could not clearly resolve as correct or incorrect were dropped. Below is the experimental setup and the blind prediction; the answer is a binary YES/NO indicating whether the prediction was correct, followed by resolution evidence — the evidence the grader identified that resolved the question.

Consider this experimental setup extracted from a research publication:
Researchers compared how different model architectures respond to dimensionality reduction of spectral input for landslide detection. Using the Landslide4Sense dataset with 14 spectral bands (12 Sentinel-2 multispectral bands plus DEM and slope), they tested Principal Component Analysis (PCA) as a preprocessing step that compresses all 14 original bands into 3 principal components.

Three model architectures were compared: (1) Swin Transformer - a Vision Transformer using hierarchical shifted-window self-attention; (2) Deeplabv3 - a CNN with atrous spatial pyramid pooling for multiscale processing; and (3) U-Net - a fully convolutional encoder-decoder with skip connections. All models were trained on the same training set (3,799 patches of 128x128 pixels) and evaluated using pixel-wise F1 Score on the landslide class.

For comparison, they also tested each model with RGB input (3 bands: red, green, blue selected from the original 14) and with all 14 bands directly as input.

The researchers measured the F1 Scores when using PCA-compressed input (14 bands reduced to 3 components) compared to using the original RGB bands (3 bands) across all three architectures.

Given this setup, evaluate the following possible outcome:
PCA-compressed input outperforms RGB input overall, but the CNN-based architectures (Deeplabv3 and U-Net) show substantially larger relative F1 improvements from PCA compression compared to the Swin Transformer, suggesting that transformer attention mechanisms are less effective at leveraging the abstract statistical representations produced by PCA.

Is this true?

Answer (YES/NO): NO